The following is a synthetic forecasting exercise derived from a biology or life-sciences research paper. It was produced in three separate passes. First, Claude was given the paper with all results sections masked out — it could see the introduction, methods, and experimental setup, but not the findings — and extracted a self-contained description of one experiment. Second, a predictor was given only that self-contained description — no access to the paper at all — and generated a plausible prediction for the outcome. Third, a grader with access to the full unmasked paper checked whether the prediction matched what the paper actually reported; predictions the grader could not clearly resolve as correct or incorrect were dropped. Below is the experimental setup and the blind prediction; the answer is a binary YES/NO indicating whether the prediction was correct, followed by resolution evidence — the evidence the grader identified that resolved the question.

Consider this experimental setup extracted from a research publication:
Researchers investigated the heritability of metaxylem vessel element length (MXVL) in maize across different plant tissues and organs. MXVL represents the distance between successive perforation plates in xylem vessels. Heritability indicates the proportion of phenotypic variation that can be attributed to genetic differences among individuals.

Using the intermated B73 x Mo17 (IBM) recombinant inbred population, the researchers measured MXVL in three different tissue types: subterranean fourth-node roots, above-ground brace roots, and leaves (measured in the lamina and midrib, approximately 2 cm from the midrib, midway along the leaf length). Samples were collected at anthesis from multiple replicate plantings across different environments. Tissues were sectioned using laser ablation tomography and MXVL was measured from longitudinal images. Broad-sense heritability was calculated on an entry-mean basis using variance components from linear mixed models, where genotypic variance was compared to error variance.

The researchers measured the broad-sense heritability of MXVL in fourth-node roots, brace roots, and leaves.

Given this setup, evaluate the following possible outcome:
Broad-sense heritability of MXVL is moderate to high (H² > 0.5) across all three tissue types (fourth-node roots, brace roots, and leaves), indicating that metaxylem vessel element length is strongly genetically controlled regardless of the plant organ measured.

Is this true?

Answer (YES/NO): NO